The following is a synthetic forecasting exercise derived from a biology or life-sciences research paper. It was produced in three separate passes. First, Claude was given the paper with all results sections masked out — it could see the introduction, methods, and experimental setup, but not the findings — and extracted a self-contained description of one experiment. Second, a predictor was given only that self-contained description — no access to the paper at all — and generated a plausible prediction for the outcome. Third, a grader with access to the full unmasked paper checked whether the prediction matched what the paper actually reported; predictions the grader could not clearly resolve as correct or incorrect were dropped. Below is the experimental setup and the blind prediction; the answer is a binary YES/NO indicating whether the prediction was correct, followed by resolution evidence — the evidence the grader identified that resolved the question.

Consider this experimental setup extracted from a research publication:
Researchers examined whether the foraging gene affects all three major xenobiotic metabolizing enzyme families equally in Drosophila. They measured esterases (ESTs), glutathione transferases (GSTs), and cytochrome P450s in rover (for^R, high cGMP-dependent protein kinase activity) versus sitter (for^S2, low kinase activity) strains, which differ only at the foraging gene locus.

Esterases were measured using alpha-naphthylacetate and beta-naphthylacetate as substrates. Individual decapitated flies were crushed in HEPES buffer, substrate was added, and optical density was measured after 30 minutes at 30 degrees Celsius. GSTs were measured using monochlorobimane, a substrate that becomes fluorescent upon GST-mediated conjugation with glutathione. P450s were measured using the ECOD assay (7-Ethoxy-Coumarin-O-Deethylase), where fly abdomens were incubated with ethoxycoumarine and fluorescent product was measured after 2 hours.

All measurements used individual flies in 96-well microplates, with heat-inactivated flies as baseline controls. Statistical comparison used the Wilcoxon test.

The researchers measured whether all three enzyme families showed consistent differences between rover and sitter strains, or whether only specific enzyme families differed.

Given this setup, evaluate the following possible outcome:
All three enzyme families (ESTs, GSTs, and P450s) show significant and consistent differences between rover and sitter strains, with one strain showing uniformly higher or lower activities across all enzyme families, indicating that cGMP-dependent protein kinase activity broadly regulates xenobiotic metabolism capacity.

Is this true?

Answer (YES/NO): NO